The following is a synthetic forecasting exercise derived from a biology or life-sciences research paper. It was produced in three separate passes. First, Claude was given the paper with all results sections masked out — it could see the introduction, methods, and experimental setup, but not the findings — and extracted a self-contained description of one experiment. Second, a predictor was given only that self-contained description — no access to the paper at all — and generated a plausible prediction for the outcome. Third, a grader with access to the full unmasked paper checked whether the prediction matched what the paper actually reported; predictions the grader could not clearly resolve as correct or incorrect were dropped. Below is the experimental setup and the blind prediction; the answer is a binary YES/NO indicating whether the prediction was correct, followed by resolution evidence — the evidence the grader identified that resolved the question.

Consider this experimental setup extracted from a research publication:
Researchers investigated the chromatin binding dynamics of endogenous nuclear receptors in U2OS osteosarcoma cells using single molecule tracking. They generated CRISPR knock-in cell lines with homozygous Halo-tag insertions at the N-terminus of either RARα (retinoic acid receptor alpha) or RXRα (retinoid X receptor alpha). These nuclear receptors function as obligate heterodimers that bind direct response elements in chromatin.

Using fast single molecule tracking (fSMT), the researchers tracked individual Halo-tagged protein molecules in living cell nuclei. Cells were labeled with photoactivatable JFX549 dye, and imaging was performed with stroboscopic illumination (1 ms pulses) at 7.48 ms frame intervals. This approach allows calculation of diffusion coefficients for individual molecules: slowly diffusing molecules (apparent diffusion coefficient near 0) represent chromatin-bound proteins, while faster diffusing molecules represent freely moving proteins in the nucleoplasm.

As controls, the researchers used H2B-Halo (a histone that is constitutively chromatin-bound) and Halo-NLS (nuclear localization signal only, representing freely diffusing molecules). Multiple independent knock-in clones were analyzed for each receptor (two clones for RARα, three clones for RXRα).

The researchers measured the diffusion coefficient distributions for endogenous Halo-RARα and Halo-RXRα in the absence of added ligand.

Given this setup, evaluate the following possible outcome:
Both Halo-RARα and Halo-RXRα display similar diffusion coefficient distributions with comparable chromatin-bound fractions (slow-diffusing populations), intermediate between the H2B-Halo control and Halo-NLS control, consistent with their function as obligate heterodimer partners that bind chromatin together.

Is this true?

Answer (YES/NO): NO